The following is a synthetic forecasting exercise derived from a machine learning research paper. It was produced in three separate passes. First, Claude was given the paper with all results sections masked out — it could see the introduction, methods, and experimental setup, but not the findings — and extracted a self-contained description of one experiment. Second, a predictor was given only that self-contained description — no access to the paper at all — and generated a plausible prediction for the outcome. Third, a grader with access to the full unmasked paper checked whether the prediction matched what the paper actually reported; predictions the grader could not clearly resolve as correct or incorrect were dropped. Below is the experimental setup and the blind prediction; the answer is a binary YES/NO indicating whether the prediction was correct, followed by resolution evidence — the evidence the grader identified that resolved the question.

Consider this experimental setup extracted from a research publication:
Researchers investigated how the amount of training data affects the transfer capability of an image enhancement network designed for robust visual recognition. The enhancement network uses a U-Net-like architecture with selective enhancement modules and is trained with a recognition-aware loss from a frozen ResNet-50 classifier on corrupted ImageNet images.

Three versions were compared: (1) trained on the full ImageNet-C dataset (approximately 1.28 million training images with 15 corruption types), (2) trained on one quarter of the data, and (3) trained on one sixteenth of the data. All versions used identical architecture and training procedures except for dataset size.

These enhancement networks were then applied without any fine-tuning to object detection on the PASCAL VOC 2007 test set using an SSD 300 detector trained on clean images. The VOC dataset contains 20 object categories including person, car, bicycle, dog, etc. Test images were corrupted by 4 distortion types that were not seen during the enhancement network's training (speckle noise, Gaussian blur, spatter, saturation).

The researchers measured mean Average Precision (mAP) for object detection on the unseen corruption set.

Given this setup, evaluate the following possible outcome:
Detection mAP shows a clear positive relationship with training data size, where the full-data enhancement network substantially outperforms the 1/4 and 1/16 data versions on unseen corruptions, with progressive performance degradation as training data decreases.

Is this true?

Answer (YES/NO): YES